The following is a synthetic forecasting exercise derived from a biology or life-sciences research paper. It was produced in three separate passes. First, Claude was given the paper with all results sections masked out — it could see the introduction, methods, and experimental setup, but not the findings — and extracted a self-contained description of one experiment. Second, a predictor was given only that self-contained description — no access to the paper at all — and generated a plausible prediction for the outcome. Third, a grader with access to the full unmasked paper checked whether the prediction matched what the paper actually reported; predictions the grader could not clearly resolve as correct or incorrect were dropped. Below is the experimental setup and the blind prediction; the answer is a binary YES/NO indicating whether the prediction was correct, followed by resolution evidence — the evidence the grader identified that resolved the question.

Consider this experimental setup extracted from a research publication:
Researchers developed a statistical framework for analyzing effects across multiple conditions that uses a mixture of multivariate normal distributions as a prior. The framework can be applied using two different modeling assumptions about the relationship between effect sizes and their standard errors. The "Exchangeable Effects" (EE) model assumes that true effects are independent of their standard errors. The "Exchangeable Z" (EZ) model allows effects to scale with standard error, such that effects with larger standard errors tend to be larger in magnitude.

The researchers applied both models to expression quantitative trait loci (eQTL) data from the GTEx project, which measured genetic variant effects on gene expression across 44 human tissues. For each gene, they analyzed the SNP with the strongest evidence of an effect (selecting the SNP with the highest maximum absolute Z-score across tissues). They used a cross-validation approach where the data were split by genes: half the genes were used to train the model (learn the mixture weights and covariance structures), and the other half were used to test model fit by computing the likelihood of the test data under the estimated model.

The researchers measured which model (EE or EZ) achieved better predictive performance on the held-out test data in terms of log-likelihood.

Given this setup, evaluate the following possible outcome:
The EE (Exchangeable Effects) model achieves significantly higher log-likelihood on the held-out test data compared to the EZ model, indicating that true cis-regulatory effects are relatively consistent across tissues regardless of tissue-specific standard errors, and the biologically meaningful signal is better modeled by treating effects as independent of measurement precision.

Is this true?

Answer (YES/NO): NO